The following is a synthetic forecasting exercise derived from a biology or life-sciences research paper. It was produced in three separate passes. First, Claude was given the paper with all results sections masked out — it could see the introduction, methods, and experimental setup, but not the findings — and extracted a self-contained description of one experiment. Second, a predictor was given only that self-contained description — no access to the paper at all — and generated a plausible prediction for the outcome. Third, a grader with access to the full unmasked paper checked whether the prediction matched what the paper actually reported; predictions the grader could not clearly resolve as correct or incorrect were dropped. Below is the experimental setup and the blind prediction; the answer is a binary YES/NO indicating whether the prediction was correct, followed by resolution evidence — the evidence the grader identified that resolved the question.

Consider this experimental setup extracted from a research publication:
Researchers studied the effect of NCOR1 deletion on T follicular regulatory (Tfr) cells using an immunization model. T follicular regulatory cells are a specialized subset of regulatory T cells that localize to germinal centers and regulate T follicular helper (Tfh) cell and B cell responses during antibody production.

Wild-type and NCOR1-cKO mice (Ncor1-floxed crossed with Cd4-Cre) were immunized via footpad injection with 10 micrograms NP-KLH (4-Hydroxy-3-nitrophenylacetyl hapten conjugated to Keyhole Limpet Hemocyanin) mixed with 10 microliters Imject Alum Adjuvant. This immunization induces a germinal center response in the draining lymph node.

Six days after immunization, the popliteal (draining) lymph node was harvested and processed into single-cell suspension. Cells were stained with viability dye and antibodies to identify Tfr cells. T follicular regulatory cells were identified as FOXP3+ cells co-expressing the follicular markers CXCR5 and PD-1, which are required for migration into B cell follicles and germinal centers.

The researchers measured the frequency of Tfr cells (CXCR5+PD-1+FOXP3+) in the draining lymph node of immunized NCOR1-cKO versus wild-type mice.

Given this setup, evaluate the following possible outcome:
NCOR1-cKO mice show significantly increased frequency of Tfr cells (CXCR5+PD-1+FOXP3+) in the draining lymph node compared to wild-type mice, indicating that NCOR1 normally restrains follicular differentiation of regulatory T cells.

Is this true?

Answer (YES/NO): YES